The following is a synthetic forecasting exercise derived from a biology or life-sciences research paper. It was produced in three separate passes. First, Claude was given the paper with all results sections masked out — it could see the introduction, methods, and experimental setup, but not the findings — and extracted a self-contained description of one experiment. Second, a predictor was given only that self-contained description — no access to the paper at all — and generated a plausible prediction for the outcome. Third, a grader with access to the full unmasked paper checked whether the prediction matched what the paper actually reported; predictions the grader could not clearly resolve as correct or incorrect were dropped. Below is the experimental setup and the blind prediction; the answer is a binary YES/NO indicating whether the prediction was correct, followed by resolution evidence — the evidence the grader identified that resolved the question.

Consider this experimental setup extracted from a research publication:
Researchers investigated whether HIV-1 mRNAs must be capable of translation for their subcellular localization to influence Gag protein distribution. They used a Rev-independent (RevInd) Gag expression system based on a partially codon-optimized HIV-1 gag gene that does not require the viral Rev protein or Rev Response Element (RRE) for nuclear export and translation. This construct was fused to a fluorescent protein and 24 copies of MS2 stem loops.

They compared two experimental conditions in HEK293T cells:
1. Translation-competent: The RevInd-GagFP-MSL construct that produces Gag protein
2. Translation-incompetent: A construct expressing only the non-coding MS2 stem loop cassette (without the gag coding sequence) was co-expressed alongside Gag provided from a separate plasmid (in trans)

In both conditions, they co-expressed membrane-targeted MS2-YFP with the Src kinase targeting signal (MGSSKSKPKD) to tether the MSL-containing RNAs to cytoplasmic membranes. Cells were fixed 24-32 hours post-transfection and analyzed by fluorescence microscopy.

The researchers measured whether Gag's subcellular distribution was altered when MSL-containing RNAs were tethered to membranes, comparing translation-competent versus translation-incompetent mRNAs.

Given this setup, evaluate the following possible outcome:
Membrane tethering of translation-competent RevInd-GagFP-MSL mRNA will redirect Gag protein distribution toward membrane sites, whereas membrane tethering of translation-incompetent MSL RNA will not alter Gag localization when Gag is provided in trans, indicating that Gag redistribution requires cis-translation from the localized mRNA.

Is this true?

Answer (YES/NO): YES